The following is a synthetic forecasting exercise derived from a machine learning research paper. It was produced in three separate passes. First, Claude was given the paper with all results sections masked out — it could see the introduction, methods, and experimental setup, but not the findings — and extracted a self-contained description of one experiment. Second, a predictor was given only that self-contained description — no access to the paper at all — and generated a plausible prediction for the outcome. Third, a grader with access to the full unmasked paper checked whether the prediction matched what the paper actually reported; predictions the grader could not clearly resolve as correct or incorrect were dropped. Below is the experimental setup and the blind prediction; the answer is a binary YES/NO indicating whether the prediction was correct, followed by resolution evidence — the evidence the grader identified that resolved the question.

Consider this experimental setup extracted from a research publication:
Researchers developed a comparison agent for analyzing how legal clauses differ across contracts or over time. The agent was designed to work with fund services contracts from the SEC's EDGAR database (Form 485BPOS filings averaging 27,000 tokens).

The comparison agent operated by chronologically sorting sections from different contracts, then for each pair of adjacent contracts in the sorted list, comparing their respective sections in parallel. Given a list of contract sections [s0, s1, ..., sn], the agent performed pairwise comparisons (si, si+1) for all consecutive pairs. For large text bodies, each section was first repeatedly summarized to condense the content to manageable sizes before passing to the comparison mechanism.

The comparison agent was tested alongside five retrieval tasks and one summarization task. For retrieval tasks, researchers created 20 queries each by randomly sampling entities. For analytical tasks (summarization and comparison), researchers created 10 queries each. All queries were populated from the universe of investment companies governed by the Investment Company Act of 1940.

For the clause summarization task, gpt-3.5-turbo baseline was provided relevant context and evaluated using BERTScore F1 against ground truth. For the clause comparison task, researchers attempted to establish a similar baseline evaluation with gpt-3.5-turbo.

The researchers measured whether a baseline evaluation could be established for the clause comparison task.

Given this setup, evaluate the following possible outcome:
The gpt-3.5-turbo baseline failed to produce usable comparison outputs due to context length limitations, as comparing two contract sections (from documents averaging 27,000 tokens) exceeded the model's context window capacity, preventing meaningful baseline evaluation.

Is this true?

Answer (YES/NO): NO